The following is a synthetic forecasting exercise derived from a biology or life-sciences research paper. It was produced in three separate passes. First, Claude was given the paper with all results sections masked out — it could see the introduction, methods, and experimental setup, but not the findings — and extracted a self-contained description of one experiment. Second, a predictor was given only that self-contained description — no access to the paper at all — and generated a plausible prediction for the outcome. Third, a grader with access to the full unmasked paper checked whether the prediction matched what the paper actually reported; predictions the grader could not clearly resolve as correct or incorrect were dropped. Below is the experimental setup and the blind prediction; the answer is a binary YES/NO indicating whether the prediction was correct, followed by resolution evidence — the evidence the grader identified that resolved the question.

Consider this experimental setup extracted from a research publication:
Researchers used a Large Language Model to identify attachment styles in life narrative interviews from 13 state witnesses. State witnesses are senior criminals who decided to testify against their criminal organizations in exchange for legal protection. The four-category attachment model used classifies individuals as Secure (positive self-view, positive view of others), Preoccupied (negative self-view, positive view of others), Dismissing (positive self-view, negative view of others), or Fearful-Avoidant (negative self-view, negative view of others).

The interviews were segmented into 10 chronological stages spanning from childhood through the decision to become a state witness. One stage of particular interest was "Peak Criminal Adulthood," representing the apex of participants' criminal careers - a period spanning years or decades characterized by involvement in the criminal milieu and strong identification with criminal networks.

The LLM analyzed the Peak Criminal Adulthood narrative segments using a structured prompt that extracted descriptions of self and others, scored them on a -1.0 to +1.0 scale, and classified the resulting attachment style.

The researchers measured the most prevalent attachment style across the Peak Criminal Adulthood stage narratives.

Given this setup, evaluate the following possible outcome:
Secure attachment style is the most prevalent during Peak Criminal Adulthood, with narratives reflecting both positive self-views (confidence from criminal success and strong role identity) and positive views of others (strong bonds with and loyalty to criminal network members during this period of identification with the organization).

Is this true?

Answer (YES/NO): YES